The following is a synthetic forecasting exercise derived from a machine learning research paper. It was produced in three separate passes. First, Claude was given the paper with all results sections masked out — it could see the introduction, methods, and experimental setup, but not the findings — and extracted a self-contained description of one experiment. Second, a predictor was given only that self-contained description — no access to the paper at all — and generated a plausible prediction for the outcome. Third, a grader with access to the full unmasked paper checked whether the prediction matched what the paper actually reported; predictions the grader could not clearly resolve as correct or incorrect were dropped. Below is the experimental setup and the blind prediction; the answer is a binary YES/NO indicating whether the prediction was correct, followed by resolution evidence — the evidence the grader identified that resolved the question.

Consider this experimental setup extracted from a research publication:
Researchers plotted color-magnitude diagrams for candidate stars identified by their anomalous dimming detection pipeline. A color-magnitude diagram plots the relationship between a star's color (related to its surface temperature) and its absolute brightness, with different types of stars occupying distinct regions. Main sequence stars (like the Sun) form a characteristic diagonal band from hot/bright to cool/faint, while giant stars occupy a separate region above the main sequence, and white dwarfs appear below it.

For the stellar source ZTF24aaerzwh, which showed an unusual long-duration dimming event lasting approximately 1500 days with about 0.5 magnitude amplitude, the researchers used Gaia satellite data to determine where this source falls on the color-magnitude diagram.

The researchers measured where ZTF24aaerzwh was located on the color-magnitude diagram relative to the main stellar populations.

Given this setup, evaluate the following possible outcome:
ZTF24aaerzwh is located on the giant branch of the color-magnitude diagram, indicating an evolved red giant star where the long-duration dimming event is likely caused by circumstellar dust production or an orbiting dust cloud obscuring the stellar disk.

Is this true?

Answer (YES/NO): NO